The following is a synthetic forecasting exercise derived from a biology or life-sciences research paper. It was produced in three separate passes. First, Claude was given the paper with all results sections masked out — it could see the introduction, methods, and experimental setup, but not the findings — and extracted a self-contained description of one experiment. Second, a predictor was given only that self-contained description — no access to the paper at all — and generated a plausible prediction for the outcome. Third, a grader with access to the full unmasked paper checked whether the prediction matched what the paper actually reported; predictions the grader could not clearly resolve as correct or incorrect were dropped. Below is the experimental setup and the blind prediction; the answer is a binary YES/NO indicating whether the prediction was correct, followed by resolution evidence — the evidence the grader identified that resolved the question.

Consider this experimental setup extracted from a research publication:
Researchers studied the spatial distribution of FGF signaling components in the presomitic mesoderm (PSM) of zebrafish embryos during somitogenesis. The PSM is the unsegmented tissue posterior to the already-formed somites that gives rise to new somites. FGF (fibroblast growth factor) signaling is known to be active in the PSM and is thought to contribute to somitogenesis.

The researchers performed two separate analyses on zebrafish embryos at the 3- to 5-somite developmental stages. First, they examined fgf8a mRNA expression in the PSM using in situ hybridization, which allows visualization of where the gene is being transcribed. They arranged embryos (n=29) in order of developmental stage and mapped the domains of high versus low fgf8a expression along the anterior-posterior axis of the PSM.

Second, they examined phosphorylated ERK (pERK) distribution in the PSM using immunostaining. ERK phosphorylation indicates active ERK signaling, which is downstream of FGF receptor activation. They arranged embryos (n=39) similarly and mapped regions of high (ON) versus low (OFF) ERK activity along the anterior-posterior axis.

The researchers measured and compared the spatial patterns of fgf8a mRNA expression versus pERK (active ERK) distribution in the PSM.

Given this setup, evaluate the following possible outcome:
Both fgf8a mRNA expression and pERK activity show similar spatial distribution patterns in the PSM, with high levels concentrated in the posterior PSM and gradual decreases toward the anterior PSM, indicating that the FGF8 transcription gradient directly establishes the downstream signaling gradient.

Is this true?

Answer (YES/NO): NO